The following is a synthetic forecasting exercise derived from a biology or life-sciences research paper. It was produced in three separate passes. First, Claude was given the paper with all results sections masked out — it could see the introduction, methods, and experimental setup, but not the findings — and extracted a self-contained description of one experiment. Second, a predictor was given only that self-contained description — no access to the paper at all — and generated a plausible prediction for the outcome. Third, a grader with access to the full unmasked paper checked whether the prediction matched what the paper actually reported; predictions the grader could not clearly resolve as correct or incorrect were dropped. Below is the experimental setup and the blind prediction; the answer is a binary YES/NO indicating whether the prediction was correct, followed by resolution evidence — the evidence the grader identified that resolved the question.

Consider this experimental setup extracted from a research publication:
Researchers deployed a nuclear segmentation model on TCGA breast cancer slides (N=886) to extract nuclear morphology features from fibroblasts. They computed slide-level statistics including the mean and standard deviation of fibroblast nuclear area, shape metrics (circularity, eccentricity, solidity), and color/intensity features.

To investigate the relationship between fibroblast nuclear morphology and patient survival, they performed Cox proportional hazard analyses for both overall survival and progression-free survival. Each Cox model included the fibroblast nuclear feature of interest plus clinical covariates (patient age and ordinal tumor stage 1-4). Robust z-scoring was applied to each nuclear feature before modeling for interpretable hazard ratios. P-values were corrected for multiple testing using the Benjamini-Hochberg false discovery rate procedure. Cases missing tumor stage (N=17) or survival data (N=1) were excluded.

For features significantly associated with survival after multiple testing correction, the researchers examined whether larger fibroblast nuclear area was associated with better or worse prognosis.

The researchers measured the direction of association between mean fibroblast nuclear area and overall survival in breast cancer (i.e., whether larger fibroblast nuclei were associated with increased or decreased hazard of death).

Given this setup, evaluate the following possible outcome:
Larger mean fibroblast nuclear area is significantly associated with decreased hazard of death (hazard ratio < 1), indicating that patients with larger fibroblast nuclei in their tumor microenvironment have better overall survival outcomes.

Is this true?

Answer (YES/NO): NO